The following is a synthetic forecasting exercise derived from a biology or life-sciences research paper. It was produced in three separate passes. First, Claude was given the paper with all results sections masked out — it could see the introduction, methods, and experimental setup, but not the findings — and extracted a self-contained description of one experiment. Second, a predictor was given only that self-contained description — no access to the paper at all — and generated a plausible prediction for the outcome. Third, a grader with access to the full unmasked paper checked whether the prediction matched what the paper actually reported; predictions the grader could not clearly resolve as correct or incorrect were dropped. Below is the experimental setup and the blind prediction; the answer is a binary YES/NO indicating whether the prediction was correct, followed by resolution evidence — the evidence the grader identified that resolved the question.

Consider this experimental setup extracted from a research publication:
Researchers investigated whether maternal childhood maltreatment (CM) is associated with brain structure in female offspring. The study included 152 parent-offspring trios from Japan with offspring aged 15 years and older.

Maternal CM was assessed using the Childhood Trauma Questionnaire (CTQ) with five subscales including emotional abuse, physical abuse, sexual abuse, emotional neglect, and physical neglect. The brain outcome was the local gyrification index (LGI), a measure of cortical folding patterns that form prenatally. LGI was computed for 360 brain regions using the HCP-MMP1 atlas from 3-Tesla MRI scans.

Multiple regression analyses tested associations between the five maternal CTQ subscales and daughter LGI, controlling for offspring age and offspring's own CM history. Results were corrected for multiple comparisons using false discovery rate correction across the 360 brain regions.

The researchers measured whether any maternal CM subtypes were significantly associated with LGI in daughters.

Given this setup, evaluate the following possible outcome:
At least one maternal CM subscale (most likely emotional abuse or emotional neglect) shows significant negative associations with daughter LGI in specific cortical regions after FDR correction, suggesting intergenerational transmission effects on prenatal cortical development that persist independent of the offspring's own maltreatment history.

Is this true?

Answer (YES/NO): NO